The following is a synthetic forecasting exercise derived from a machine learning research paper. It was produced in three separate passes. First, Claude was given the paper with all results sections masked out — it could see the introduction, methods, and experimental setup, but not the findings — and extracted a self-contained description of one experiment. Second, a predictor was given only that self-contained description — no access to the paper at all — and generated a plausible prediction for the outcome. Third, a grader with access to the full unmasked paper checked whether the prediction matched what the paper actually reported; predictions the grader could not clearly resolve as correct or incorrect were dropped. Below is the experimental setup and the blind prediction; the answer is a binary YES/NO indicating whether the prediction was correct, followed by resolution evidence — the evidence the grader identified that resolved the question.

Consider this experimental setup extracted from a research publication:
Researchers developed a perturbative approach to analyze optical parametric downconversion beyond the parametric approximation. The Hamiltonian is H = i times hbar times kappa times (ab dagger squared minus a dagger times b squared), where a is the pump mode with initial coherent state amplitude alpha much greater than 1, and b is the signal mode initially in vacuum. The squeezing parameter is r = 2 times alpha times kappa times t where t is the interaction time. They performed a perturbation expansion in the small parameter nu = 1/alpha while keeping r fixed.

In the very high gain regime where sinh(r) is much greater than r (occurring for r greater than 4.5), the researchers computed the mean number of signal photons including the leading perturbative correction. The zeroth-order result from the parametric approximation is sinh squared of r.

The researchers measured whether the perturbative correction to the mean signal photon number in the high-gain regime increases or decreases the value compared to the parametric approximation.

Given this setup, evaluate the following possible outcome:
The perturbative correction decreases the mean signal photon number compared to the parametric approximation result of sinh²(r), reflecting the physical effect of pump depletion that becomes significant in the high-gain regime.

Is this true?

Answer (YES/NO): YES